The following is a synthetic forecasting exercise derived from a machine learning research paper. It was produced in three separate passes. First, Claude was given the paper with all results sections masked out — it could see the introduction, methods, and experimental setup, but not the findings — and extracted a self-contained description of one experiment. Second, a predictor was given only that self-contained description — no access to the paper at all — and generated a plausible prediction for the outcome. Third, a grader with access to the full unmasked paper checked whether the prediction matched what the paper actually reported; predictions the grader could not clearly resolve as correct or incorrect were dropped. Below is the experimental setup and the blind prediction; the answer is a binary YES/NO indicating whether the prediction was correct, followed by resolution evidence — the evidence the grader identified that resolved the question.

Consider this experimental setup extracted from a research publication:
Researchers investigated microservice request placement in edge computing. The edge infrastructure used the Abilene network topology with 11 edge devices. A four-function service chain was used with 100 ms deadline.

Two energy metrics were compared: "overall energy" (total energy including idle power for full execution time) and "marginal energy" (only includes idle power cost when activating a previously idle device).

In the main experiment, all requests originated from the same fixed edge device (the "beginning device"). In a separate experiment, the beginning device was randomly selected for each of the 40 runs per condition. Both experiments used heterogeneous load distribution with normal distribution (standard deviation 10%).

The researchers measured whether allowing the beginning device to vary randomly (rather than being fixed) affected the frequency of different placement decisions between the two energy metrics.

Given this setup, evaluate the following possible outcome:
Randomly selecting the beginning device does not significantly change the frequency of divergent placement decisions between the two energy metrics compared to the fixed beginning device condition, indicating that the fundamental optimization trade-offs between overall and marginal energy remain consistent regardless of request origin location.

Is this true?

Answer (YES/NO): YES